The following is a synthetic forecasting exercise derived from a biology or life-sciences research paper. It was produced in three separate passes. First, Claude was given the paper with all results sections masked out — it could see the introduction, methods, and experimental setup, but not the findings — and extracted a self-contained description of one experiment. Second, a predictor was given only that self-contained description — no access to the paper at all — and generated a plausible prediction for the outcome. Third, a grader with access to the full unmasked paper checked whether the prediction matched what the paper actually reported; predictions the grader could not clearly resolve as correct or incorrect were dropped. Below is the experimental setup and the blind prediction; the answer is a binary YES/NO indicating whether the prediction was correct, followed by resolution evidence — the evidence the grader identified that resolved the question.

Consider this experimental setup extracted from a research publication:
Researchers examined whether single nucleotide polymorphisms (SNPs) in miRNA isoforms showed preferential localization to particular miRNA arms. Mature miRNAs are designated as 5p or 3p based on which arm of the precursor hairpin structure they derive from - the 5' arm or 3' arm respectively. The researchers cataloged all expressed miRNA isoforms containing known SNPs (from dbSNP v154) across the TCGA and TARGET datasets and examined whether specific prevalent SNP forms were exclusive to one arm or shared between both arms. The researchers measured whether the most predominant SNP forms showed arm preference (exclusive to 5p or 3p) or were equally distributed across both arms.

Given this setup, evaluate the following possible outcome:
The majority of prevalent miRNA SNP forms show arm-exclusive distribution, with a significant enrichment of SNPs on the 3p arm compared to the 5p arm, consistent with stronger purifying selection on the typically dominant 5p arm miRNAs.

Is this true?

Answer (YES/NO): NO